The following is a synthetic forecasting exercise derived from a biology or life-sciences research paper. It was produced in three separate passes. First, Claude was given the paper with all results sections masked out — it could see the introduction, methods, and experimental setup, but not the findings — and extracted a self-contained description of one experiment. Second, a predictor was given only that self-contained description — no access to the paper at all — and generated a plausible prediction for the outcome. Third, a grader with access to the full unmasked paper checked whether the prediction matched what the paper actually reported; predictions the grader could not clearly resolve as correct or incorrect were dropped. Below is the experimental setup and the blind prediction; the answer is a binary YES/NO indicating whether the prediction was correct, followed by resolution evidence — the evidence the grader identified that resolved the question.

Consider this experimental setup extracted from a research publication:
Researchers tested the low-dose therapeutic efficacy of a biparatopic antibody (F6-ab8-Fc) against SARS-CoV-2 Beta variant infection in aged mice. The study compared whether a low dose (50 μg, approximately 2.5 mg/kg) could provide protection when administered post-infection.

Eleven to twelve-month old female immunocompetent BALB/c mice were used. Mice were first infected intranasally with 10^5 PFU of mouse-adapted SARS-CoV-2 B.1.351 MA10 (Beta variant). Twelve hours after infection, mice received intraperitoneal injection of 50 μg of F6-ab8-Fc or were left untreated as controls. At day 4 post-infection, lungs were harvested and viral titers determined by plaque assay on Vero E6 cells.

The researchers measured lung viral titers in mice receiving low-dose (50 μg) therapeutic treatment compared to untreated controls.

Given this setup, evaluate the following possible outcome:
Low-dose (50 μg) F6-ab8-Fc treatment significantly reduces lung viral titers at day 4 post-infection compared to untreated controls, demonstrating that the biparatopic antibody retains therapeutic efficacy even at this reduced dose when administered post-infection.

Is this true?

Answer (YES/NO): NO